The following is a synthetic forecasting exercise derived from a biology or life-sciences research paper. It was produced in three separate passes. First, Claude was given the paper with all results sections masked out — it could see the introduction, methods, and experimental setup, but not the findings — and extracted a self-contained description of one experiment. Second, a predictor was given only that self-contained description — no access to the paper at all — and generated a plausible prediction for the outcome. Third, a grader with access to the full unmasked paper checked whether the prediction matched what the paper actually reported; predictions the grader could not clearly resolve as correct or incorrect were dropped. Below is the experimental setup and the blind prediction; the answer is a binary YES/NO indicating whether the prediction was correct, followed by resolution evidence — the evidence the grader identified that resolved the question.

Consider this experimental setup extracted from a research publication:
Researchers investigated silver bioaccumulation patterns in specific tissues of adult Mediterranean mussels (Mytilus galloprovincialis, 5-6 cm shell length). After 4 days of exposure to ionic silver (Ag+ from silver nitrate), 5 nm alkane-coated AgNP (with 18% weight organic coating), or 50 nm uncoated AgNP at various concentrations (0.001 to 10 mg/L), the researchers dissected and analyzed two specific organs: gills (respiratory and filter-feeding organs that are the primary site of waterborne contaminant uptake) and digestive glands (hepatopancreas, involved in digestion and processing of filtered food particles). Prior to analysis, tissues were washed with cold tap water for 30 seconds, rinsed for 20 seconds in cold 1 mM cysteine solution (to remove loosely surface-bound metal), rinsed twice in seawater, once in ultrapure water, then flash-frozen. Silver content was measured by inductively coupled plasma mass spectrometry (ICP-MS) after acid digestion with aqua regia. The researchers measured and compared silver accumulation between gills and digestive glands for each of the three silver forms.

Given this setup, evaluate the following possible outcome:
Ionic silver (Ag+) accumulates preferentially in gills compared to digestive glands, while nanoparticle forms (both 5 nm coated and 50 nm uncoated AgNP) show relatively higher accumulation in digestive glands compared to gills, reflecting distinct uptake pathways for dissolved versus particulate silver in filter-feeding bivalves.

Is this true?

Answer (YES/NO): NO